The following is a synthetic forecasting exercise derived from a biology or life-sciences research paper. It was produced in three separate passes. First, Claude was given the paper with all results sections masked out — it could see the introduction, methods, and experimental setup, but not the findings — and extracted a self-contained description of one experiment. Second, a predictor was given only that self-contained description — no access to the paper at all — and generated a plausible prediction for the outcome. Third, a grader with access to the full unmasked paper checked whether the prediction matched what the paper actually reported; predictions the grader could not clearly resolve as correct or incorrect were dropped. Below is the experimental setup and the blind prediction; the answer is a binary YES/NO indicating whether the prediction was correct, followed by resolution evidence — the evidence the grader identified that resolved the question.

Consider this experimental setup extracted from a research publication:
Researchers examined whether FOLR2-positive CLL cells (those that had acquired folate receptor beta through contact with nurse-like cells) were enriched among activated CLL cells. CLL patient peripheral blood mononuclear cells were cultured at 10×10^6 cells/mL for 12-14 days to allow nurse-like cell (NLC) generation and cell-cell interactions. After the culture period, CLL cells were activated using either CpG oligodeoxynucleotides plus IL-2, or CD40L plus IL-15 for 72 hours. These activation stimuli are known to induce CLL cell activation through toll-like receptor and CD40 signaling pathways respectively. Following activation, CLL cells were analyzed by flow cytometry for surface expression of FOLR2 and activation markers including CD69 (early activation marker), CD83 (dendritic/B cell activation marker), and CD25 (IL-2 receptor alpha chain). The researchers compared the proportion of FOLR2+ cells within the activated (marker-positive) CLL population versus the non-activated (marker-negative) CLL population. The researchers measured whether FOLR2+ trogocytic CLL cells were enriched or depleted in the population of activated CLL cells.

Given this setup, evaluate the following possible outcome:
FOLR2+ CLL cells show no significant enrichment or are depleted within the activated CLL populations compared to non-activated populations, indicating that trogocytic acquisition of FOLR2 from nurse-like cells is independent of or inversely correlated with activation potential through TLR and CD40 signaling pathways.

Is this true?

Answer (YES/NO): NO